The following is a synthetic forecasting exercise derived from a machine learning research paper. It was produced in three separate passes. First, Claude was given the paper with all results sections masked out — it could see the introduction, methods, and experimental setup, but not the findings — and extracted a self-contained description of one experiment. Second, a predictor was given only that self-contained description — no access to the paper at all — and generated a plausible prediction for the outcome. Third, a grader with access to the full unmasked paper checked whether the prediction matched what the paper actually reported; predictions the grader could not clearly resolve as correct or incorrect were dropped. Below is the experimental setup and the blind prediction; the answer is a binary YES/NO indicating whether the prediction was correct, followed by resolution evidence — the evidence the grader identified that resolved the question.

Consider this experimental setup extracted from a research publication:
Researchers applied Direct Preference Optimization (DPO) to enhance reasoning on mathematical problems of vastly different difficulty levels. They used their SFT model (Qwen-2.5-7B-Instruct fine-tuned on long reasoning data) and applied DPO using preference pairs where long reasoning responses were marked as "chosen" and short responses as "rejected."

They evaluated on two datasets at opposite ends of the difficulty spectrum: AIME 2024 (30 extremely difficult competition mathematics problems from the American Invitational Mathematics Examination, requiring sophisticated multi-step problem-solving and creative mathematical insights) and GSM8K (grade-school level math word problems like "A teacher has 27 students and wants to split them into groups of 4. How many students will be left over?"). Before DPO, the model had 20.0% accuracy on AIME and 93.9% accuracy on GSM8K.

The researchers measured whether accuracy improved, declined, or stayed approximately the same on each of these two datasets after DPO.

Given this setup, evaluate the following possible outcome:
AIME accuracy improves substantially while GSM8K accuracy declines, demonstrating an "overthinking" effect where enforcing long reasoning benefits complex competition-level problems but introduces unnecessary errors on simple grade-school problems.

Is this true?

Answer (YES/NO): YES